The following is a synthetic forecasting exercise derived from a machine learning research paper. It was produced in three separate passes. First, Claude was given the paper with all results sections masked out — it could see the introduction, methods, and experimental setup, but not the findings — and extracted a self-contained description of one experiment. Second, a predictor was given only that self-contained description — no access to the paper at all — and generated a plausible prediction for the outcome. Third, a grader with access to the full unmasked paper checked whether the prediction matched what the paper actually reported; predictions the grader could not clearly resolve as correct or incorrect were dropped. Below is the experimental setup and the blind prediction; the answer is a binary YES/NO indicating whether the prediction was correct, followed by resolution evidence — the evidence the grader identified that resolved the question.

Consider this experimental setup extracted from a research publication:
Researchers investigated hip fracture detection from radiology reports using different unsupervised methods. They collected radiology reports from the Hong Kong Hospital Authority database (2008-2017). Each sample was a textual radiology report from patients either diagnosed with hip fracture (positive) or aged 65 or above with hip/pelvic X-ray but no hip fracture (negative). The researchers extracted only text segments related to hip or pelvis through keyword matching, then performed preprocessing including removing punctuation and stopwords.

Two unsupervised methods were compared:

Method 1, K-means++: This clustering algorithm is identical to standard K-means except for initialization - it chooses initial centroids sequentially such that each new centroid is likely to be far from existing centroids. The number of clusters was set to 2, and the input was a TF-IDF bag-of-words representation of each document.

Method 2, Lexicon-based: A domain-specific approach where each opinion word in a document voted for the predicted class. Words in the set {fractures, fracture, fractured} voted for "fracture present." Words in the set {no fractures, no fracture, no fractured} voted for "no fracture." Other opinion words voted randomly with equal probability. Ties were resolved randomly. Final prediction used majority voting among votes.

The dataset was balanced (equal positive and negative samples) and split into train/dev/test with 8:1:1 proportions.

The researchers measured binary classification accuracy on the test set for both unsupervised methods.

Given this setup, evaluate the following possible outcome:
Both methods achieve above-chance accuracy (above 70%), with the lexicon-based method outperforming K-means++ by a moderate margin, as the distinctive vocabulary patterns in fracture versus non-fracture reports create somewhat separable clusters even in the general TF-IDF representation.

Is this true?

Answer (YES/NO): NO